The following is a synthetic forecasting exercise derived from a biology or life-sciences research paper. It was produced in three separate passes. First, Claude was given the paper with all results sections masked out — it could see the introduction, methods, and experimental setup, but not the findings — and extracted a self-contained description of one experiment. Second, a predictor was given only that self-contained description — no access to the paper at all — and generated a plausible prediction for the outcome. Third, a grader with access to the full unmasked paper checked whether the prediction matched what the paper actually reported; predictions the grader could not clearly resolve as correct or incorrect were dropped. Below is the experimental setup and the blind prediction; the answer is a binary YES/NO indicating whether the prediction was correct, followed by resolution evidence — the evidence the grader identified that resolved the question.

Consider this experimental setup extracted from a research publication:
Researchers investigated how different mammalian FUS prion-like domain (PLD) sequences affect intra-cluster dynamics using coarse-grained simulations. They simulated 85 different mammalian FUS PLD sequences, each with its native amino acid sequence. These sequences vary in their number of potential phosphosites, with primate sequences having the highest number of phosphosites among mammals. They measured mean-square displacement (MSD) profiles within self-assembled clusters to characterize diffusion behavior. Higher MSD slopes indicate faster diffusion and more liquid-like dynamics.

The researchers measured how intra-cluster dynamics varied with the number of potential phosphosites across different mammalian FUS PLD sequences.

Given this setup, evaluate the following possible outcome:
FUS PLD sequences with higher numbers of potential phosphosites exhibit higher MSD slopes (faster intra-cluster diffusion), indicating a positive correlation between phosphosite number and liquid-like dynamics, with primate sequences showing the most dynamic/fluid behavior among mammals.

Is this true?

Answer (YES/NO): NO